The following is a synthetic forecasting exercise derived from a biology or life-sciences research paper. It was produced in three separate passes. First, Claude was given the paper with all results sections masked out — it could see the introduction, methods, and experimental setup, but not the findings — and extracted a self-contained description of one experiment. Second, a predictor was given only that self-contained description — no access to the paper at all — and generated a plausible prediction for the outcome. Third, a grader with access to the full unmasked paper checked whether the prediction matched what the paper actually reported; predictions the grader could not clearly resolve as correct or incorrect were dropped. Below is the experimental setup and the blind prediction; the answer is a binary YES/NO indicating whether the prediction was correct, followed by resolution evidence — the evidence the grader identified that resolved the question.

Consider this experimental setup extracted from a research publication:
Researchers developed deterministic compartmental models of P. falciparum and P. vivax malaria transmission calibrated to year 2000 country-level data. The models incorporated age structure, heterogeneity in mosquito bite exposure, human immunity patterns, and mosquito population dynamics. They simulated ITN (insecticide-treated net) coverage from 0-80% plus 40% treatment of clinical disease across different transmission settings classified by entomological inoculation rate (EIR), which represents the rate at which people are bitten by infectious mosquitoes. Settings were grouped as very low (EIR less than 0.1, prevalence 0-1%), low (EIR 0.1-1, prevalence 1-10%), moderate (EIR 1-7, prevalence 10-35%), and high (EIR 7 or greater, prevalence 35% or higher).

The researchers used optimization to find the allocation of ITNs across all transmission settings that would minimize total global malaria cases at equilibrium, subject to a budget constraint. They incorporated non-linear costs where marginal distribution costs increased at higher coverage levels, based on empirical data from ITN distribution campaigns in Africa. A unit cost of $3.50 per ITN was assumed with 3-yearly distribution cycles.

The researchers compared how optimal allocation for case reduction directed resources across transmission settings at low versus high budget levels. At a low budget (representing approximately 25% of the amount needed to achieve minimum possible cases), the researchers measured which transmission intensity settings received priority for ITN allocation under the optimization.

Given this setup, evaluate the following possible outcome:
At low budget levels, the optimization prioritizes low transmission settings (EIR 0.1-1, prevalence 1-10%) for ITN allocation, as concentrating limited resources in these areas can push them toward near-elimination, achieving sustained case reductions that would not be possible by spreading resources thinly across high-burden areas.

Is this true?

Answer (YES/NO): NO